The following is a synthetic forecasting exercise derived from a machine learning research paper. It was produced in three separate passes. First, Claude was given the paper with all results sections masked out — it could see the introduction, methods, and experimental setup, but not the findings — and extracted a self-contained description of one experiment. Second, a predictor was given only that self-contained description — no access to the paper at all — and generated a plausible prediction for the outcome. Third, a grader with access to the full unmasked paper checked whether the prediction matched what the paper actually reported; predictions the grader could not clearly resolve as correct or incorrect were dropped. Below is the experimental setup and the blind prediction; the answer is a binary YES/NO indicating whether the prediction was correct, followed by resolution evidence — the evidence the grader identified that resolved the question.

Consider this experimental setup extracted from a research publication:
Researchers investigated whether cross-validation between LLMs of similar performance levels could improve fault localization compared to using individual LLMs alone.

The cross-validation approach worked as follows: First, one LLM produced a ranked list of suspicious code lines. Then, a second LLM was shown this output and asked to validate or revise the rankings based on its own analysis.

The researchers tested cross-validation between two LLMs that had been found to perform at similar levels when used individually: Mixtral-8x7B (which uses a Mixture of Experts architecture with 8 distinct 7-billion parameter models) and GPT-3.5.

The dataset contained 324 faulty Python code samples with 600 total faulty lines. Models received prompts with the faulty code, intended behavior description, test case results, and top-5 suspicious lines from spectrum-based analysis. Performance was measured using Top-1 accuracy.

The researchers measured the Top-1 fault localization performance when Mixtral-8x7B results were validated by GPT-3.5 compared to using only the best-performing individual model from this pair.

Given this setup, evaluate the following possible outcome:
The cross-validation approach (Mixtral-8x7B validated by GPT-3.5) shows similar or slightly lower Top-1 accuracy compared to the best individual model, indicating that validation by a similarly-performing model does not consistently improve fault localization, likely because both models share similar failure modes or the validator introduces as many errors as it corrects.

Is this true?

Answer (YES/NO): NO